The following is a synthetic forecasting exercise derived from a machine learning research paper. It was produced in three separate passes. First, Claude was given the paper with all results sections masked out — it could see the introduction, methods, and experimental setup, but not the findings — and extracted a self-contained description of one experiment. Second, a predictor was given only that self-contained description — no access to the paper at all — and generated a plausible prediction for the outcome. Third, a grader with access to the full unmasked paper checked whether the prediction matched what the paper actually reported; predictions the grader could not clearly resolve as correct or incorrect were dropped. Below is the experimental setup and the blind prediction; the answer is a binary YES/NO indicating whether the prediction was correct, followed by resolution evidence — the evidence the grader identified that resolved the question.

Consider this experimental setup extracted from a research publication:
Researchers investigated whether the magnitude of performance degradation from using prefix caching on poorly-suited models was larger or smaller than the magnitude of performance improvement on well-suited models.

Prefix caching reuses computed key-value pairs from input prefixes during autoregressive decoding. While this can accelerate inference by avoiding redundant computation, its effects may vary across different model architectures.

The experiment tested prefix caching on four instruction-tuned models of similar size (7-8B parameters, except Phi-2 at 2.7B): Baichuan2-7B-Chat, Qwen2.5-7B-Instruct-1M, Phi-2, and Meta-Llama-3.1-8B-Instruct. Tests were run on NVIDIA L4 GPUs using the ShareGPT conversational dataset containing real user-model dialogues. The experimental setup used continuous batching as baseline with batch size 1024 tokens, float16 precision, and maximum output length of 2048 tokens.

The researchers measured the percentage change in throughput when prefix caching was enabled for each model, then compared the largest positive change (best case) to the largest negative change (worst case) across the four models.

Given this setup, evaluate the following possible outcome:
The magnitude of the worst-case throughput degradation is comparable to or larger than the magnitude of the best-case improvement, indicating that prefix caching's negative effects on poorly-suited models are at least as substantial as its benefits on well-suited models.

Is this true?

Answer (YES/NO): YES